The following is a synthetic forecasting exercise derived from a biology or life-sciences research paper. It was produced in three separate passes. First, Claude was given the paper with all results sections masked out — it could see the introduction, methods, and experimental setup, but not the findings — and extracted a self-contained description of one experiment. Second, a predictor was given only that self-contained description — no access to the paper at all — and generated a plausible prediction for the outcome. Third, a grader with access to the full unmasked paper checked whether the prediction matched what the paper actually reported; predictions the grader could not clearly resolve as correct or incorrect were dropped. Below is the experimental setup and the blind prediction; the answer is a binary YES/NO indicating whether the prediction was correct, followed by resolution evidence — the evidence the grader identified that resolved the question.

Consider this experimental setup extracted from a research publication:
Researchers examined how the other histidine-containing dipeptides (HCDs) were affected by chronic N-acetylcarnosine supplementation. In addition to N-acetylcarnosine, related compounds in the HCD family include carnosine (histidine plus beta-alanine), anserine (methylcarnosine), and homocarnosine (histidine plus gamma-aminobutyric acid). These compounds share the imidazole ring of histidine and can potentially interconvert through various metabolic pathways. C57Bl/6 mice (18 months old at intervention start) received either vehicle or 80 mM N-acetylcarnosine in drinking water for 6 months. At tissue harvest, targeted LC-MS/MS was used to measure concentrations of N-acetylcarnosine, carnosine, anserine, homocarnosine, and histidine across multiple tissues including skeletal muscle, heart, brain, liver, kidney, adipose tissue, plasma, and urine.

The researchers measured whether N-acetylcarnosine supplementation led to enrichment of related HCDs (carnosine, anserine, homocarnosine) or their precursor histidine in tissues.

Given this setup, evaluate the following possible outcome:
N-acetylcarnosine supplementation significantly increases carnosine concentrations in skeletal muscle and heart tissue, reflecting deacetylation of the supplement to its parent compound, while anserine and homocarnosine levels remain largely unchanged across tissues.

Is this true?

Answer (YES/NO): NO